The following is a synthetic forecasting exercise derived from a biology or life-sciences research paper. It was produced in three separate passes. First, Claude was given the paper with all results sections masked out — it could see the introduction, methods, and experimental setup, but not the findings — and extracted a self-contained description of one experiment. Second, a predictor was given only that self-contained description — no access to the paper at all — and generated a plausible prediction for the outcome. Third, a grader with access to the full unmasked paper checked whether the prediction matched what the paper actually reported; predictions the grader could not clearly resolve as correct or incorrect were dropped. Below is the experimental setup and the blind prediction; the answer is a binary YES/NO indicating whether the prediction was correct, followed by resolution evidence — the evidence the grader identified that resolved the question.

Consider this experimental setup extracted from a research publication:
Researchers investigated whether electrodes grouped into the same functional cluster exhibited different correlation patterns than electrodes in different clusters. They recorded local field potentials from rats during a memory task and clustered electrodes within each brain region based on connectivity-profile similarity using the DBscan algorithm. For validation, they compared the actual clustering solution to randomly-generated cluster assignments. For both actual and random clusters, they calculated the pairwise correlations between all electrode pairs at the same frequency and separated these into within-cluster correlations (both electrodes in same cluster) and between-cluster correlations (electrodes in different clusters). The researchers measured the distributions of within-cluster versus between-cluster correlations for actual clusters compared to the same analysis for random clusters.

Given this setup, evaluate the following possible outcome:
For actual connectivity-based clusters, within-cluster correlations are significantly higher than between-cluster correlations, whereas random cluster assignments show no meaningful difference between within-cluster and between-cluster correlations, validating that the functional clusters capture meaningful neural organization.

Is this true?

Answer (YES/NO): YES